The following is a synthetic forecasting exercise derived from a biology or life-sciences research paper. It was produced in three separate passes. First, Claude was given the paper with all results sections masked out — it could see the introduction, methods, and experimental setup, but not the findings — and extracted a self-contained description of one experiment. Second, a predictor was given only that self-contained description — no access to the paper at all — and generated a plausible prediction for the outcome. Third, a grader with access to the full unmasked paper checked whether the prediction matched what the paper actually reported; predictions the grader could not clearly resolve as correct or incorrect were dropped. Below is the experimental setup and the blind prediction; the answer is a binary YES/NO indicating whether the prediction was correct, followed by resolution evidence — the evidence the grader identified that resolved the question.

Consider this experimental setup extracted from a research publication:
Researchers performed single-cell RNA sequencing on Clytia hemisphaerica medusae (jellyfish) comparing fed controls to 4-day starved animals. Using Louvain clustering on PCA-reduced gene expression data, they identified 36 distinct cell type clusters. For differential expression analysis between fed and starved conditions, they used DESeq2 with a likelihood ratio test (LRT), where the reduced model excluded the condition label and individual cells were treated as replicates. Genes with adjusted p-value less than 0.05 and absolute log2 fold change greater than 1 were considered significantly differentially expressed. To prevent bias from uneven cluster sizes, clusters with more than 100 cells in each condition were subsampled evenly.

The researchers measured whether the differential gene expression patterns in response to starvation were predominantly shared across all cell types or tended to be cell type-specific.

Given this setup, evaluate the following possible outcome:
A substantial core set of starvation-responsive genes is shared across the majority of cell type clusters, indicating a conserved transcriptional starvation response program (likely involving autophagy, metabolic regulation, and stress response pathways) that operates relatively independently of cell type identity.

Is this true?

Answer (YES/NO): NO